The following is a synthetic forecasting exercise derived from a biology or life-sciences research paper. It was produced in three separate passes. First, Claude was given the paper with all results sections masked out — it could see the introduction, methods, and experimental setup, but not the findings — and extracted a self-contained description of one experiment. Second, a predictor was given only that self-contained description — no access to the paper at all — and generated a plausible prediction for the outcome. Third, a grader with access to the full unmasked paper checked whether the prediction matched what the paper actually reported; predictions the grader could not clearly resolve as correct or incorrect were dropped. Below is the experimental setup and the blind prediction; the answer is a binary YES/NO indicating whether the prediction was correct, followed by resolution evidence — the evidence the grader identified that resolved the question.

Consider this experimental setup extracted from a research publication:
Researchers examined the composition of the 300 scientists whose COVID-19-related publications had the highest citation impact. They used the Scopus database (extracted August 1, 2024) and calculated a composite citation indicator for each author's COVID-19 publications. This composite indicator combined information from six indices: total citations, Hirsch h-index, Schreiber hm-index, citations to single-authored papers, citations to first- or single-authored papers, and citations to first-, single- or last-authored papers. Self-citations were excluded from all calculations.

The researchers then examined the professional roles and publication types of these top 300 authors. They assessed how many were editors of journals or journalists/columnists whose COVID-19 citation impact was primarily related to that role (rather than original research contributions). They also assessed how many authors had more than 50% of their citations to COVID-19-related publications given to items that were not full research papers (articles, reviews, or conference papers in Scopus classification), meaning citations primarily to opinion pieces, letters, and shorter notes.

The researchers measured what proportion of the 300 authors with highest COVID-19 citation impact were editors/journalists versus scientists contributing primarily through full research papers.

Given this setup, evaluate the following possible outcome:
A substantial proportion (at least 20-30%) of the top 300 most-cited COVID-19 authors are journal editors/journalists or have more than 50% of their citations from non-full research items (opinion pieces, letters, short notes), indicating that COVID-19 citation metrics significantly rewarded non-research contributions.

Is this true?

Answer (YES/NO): YES